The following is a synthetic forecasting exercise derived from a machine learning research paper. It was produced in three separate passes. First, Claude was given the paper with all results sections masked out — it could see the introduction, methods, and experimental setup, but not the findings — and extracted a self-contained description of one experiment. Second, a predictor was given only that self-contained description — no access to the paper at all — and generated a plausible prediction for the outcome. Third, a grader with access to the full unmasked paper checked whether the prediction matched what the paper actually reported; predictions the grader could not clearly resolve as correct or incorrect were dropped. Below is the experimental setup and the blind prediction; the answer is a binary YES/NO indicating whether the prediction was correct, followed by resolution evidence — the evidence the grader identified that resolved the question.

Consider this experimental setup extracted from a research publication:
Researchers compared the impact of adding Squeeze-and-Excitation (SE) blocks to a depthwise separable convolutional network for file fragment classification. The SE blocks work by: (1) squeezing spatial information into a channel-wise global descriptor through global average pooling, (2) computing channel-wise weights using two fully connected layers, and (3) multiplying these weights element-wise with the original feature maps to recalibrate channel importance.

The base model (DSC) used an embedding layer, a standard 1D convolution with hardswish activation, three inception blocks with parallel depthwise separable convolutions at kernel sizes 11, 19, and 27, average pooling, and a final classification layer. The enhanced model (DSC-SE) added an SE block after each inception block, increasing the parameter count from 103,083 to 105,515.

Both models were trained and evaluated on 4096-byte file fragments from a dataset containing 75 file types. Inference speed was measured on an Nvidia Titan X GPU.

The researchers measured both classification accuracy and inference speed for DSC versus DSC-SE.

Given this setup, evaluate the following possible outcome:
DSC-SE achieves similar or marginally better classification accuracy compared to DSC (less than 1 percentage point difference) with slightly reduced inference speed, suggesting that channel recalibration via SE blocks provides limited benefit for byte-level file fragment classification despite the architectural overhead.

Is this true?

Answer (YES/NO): NO